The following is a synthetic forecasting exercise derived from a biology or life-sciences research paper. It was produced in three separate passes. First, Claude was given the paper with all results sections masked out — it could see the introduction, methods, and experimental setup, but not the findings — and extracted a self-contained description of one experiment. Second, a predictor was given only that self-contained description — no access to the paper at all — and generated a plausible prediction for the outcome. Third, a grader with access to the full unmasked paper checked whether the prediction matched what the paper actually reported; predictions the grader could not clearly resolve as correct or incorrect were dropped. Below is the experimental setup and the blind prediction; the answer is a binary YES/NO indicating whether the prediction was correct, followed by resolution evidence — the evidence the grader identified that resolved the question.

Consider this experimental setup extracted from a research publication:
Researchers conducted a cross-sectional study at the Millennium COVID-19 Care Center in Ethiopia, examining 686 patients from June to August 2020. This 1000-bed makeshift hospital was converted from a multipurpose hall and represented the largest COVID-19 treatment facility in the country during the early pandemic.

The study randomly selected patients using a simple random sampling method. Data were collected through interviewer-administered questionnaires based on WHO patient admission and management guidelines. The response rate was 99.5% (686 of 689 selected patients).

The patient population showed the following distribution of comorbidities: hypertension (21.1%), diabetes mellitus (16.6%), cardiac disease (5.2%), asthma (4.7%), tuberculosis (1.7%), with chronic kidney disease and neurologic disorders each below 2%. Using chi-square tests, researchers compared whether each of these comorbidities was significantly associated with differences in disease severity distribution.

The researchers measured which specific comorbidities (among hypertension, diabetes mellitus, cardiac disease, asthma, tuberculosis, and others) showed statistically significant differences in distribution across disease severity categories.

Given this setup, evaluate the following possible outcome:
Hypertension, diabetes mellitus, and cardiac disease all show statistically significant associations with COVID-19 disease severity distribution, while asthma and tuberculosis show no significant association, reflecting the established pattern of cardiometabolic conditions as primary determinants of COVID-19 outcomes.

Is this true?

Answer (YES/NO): NO